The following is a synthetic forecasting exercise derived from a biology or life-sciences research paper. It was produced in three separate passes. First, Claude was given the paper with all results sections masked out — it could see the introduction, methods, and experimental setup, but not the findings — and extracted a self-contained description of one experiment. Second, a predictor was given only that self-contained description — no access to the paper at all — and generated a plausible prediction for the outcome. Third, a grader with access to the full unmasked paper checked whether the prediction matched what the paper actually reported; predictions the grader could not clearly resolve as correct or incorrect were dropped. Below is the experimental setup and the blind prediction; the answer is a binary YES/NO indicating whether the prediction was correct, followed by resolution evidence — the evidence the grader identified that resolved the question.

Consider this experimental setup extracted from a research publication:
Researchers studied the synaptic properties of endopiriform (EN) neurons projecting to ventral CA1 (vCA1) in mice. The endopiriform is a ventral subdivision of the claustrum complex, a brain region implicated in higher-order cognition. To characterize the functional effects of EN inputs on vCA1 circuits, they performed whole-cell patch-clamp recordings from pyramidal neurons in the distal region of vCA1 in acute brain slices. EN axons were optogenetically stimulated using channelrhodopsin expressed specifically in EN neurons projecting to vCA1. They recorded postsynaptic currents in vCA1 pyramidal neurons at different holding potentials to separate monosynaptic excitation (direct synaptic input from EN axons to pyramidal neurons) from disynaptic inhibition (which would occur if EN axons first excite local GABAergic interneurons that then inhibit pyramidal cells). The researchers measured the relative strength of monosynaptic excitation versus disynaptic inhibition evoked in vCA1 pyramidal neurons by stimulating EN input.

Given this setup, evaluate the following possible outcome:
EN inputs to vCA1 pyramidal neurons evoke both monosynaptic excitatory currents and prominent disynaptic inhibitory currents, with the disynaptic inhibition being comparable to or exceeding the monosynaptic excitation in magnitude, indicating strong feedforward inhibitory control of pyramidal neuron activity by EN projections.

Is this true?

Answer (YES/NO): YES